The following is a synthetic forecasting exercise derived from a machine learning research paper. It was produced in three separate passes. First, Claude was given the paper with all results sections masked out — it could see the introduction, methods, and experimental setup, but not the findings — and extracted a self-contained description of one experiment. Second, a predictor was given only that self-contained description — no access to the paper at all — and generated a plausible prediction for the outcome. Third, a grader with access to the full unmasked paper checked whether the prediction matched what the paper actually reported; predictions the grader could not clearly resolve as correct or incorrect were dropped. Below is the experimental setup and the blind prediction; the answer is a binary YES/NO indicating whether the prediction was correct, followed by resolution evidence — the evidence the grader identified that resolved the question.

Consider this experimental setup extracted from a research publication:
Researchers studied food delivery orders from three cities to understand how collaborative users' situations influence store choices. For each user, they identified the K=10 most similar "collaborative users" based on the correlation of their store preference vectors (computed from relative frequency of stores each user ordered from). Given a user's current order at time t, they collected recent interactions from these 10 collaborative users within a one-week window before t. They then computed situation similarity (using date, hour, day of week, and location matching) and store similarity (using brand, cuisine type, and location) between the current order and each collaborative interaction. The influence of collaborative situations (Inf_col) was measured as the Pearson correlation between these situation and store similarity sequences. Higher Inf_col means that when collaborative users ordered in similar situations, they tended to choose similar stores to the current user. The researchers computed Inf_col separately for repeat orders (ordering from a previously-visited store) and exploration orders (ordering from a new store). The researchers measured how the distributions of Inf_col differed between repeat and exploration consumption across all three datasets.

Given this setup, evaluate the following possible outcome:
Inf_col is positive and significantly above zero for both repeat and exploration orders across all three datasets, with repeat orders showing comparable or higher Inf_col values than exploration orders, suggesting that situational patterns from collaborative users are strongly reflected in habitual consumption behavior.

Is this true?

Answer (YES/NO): NO